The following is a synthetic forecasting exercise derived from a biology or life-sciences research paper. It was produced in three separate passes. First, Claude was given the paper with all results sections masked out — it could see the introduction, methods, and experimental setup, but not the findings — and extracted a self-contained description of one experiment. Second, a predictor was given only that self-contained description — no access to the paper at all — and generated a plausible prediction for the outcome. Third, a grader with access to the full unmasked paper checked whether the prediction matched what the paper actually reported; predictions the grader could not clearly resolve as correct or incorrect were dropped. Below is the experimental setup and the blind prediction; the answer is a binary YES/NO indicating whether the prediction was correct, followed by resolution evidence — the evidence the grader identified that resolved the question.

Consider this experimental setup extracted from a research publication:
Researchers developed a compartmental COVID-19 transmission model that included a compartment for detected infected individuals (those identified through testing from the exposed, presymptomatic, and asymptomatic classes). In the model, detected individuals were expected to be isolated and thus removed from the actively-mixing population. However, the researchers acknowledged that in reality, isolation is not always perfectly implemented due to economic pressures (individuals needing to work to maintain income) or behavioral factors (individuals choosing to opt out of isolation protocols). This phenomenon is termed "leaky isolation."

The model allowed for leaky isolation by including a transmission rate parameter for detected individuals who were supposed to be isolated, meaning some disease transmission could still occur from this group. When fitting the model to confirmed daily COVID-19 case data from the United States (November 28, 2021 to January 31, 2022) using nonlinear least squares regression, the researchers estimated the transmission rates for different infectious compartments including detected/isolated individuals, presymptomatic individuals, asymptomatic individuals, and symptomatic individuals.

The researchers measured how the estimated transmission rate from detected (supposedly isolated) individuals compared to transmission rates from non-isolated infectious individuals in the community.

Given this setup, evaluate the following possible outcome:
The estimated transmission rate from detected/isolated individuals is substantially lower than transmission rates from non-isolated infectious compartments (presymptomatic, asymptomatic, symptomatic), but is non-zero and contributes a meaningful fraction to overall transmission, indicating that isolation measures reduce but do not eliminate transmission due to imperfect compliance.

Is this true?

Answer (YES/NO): NO